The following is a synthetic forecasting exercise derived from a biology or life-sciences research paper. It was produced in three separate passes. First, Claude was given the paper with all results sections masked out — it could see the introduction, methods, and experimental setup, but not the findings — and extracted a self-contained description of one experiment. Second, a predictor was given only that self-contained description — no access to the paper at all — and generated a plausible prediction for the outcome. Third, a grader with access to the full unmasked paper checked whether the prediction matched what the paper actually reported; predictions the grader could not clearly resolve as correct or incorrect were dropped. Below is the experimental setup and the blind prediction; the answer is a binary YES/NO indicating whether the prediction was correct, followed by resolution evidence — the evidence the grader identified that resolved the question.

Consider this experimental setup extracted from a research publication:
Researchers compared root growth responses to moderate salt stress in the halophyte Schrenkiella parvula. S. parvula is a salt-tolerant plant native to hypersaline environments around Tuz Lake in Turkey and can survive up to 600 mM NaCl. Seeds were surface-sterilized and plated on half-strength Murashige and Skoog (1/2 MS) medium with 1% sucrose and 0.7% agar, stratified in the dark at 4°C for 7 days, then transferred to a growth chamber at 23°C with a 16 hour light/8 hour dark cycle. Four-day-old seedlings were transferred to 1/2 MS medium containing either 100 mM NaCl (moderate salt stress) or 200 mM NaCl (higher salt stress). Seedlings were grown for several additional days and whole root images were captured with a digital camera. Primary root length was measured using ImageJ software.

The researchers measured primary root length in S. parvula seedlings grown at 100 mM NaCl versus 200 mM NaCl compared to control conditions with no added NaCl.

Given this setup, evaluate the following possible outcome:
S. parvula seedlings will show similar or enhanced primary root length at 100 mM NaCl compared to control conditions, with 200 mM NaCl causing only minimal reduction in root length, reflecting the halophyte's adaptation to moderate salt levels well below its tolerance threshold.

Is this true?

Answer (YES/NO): NO